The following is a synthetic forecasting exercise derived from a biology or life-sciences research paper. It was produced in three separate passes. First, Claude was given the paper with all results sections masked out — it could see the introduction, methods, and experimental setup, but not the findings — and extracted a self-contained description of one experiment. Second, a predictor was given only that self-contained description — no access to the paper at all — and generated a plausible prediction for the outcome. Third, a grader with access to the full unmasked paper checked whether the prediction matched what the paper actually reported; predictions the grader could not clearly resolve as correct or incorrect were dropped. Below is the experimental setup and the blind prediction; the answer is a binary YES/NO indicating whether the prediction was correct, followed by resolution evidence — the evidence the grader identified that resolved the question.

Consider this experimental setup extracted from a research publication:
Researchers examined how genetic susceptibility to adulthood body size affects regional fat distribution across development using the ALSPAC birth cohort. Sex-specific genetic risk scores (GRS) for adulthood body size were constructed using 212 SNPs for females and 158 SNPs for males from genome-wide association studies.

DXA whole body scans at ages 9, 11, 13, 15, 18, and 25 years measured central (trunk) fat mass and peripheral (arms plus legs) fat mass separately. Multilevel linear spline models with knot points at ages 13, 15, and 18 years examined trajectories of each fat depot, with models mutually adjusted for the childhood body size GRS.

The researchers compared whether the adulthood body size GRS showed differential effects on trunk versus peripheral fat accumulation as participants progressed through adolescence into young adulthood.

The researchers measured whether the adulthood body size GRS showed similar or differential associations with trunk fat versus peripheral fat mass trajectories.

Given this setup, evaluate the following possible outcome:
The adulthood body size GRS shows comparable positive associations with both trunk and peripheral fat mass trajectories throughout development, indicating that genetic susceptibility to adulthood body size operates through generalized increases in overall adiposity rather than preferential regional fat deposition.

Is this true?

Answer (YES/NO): YES